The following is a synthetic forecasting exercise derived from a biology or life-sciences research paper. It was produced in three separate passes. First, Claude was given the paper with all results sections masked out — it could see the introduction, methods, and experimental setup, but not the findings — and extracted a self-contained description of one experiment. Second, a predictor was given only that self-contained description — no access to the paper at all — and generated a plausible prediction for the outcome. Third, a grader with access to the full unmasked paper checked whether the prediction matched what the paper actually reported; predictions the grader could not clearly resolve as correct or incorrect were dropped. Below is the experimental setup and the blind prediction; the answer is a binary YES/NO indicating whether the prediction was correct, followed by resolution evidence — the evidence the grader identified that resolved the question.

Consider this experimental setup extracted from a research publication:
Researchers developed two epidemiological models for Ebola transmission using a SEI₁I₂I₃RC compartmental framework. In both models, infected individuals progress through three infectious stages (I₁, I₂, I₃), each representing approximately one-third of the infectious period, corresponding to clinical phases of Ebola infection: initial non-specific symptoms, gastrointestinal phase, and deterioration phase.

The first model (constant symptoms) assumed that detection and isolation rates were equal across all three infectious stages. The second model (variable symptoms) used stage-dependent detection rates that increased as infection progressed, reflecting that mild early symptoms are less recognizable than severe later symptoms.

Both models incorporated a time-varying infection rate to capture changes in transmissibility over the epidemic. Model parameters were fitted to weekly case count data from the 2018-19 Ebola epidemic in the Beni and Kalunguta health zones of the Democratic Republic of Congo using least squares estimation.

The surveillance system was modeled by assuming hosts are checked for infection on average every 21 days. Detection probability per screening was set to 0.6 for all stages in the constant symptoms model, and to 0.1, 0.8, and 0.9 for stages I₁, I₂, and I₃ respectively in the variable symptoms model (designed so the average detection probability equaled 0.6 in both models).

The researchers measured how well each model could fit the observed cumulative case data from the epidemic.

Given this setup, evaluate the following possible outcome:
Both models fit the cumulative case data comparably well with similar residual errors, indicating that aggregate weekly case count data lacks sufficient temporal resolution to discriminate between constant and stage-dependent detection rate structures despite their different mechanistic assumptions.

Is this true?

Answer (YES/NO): YES